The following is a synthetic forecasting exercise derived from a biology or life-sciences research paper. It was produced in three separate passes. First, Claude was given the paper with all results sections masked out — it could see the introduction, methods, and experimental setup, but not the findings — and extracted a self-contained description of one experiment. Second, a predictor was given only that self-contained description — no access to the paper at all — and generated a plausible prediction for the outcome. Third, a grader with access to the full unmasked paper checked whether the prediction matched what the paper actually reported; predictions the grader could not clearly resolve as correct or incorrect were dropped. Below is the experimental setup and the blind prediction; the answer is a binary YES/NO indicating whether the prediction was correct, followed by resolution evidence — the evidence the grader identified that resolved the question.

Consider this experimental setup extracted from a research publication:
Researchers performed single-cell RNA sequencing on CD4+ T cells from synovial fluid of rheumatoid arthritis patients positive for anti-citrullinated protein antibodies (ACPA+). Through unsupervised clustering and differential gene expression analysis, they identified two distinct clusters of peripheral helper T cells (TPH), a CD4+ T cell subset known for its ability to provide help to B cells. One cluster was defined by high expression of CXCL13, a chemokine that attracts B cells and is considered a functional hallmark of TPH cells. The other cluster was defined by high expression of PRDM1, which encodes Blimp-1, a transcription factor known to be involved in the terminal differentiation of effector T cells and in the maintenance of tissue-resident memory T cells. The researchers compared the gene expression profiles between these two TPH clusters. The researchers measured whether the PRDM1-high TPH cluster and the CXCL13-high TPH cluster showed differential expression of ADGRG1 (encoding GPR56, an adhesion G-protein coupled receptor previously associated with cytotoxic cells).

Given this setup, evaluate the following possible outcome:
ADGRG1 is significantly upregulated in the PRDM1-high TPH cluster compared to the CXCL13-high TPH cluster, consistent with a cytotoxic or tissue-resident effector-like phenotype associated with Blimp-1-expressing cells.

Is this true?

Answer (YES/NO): YES